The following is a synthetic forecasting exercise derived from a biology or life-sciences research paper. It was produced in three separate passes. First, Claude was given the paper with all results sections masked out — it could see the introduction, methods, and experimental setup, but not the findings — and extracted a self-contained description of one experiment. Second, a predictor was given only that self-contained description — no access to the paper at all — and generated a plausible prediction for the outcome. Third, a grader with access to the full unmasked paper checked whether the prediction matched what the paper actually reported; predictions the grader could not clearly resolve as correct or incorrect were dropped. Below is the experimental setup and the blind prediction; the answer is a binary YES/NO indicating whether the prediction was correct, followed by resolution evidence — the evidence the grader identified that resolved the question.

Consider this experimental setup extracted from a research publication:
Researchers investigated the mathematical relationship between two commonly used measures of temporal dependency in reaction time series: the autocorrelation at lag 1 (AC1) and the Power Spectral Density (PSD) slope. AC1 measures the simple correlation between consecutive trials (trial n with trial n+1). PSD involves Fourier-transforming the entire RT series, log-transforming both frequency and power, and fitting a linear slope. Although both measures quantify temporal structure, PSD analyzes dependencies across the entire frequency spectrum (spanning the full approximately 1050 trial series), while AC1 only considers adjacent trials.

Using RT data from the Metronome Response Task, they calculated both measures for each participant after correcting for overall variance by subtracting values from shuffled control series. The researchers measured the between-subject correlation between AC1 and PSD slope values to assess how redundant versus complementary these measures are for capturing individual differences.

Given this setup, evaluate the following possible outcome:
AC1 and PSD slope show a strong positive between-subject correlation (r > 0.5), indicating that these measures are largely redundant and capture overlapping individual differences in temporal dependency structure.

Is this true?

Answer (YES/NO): YES